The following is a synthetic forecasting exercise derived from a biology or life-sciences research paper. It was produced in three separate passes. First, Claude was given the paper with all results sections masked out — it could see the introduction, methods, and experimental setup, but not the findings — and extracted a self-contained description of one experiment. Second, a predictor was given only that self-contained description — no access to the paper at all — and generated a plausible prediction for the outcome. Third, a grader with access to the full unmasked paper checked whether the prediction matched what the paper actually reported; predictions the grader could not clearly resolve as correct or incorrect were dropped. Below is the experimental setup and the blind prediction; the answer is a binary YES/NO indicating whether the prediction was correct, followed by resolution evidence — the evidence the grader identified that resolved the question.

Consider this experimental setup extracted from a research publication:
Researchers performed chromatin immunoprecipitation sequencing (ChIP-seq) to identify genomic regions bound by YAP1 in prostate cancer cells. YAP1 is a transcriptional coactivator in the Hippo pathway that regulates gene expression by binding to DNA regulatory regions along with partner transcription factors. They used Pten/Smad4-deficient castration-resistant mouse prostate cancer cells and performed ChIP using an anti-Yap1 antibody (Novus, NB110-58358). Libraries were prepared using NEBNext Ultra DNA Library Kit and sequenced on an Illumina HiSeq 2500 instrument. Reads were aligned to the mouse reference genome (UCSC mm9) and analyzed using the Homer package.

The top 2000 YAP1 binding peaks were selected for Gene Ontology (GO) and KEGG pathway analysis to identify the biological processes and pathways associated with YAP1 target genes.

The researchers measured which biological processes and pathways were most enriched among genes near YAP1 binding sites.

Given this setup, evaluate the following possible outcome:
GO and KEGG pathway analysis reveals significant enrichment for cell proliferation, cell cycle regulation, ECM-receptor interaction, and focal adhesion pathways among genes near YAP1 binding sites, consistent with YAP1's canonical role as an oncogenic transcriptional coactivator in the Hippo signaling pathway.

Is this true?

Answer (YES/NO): NO